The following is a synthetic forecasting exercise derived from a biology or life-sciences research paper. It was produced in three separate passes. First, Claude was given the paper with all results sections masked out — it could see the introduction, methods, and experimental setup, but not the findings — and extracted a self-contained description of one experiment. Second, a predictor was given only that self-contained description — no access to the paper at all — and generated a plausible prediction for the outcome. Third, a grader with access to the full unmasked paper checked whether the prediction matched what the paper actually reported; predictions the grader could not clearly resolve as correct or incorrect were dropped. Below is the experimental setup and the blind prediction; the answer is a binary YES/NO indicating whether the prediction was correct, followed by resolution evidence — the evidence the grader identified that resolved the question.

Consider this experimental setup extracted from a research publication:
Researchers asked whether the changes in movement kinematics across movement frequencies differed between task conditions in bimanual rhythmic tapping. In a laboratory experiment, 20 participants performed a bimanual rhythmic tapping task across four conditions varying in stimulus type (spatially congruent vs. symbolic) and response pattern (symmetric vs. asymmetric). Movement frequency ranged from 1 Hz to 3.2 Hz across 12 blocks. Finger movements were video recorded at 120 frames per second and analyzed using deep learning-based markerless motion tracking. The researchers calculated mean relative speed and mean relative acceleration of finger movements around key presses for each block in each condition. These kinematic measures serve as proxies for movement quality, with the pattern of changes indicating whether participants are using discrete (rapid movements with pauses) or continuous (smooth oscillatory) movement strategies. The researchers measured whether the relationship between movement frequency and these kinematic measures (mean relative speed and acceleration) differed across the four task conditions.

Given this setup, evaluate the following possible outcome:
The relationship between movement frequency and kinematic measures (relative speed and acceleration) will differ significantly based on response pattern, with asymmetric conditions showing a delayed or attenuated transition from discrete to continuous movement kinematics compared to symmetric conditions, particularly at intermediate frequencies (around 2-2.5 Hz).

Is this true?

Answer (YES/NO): NO